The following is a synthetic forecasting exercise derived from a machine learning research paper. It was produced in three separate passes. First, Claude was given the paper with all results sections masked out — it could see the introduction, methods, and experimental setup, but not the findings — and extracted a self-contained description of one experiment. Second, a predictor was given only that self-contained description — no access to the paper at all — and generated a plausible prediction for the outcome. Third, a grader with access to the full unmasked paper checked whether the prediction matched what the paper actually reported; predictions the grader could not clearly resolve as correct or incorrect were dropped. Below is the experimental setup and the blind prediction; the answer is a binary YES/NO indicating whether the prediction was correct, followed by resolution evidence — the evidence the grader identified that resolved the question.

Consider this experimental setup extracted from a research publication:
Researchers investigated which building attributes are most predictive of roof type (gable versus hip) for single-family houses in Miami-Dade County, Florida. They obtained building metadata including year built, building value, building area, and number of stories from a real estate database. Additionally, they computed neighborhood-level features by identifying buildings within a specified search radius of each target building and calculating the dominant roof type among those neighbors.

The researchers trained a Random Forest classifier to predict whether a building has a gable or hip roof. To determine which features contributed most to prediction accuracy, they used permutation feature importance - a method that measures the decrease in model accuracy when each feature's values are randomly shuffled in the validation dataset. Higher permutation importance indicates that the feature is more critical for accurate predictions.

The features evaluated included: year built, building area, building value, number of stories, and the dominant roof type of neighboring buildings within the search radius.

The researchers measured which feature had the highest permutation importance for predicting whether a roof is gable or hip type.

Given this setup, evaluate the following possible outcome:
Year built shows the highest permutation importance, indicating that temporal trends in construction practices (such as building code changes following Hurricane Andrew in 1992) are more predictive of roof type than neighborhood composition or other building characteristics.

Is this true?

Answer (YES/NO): NO